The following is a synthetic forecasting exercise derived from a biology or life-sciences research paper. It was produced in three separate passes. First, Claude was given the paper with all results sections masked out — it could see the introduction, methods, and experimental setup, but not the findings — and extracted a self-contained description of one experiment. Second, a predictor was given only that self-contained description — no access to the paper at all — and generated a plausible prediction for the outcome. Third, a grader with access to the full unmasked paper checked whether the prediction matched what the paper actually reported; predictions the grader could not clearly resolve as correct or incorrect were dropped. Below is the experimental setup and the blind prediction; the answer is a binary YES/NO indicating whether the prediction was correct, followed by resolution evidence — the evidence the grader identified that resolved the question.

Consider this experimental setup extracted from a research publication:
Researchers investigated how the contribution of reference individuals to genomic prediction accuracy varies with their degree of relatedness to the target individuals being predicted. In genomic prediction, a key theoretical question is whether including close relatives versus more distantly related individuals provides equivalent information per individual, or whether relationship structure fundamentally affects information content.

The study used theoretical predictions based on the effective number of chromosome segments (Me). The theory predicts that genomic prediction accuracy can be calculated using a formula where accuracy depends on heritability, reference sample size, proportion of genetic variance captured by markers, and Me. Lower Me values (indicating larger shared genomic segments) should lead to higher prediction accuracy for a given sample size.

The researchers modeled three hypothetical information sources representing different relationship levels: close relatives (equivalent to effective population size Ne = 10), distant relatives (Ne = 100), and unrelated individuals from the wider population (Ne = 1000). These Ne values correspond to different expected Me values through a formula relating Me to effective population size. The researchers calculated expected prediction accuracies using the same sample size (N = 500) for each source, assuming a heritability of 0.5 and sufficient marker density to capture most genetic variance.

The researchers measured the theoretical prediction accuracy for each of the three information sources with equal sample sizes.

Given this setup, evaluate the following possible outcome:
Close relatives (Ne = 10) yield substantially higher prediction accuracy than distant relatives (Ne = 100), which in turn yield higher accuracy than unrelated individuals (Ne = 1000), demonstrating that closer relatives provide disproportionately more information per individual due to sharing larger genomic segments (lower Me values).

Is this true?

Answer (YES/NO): YES